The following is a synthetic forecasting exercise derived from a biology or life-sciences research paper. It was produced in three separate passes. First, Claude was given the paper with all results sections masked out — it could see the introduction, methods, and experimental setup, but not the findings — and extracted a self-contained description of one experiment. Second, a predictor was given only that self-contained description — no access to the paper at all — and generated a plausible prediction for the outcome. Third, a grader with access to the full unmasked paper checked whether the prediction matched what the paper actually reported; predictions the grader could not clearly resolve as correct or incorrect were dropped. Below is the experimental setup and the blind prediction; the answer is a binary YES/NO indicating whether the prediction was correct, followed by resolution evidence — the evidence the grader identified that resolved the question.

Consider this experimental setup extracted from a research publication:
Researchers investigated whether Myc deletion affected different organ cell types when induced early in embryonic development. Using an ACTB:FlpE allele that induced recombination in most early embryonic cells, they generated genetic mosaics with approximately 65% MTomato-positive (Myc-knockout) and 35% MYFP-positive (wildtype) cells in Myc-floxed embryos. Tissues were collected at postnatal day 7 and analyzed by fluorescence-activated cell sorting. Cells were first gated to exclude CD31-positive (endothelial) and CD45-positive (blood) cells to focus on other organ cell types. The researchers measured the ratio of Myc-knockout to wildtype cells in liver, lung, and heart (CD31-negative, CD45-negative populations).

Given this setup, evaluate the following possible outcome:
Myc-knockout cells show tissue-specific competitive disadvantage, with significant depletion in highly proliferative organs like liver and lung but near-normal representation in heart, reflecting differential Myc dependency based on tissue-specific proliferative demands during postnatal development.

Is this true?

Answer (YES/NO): NO